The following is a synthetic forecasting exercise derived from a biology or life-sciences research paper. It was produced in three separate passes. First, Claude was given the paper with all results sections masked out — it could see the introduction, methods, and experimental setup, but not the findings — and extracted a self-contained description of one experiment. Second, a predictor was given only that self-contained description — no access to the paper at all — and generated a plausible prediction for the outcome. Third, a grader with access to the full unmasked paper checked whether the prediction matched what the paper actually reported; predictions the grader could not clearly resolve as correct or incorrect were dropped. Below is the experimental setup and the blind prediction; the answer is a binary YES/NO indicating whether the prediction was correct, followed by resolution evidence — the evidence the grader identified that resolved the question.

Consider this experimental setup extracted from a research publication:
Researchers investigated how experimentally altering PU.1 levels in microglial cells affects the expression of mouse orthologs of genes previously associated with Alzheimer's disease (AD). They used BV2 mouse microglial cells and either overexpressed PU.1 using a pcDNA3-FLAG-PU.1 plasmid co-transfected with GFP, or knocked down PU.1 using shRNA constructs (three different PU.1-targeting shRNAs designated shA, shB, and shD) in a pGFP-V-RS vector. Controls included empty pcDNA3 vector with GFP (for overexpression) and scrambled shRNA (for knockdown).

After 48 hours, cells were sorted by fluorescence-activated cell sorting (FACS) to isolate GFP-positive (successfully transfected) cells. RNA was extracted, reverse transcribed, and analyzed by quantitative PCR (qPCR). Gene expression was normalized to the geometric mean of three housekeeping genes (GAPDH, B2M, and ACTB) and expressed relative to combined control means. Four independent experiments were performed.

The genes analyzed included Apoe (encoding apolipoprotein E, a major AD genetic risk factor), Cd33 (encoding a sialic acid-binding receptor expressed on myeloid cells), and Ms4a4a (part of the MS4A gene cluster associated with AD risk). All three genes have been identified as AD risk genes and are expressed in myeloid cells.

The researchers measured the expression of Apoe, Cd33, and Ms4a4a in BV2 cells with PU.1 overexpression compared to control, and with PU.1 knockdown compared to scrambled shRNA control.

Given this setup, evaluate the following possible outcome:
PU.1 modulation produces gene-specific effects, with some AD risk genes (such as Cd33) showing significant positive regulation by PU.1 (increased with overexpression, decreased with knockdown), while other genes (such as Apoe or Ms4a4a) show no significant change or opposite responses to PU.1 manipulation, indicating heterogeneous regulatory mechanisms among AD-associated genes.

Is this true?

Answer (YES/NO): NO